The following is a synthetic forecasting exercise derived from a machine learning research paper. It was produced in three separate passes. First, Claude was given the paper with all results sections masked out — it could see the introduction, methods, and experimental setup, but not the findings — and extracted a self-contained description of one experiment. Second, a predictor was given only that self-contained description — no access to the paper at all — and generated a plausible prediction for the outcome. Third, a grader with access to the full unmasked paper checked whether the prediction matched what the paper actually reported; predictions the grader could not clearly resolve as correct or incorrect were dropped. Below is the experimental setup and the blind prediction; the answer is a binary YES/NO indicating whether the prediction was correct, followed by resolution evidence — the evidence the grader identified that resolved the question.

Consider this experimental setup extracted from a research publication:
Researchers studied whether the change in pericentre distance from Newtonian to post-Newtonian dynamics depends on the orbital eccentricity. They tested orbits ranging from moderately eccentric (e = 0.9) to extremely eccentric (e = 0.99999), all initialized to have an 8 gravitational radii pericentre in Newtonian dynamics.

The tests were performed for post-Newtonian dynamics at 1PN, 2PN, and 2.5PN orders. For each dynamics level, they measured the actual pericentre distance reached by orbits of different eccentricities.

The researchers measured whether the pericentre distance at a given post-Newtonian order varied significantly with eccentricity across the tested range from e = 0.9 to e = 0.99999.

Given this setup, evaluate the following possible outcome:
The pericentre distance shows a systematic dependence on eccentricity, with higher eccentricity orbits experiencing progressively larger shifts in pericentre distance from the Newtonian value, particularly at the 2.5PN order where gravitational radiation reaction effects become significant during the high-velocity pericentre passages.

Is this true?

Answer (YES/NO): NO